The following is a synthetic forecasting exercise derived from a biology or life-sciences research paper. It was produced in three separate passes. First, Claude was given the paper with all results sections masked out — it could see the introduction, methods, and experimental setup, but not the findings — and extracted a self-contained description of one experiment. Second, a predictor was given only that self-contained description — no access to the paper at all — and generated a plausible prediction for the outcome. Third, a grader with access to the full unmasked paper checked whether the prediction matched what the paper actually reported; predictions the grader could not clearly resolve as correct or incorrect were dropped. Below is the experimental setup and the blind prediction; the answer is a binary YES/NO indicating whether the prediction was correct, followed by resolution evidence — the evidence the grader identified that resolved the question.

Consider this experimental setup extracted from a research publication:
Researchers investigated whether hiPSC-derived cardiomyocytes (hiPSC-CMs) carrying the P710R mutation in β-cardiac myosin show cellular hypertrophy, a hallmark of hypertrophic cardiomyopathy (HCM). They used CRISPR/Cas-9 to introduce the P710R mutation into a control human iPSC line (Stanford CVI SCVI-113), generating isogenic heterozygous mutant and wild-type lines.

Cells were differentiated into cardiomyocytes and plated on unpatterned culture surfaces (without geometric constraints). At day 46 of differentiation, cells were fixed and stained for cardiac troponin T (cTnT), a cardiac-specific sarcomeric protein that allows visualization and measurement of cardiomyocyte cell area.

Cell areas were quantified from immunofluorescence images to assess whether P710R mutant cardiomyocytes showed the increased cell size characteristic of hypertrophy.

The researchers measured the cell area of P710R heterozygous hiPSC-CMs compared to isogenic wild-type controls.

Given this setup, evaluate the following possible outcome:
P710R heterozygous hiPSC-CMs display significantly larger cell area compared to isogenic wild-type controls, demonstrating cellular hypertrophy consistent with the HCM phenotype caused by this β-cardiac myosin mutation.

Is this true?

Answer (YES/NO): YES